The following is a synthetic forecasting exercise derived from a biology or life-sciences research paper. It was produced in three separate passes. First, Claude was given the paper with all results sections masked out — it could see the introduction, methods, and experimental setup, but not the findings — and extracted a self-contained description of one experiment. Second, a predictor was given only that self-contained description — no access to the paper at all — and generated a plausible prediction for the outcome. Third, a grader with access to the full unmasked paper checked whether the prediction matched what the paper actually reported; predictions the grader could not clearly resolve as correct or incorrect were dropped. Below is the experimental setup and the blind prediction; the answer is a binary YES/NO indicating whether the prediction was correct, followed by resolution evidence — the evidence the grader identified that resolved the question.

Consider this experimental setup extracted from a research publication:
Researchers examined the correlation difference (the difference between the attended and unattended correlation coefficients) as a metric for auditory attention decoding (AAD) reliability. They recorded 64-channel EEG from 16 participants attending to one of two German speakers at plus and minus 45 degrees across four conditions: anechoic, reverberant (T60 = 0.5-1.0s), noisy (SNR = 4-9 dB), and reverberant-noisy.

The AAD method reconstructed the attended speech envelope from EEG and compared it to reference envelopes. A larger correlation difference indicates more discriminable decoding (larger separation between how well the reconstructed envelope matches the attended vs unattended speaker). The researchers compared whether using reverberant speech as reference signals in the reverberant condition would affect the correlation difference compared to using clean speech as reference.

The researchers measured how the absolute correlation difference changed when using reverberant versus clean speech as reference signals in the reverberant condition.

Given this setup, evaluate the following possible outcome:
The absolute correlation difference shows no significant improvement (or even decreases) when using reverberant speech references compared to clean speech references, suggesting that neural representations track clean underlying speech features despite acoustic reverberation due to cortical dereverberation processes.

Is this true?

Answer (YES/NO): YES